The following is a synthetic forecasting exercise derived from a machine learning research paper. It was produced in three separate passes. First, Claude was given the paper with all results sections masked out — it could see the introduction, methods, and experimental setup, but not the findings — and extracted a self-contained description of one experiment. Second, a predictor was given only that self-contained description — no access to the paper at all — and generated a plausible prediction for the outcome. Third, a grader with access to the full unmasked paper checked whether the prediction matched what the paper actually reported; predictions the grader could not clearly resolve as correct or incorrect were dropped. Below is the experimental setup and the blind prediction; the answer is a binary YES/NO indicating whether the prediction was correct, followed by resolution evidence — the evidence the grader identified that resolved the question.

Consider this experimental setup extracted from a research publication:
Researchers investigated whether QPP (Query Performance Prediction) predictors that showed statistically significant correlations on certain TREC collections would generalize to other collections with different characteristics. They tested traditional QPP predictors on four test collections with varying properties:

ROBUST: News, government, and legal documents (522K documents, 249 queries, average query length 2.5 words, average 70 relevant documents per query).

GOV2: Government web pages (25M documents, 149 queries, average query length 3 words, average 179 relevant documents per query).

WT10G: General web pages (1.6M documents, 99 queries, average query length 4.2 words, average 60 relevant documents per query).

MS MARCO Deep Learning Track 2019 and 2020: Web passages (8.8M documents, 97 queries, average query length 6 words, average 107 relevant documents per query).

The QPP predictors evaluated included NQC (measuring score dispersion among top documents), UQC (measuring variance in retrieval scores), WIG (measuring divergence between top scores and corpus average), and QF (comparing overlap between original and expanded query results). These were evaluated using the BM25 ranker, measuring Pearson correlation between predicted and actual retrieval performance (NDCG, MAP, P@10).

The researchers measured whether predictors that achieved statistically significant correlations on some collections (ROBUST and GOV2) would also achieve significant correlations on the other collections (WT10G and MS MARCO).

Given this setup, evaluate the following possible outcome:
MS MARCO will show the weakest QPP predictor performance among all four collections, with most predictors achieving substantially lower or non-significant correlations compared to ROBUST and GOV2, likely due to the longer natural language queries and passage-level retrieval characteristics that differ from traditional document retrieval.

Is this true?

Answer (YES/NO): NO